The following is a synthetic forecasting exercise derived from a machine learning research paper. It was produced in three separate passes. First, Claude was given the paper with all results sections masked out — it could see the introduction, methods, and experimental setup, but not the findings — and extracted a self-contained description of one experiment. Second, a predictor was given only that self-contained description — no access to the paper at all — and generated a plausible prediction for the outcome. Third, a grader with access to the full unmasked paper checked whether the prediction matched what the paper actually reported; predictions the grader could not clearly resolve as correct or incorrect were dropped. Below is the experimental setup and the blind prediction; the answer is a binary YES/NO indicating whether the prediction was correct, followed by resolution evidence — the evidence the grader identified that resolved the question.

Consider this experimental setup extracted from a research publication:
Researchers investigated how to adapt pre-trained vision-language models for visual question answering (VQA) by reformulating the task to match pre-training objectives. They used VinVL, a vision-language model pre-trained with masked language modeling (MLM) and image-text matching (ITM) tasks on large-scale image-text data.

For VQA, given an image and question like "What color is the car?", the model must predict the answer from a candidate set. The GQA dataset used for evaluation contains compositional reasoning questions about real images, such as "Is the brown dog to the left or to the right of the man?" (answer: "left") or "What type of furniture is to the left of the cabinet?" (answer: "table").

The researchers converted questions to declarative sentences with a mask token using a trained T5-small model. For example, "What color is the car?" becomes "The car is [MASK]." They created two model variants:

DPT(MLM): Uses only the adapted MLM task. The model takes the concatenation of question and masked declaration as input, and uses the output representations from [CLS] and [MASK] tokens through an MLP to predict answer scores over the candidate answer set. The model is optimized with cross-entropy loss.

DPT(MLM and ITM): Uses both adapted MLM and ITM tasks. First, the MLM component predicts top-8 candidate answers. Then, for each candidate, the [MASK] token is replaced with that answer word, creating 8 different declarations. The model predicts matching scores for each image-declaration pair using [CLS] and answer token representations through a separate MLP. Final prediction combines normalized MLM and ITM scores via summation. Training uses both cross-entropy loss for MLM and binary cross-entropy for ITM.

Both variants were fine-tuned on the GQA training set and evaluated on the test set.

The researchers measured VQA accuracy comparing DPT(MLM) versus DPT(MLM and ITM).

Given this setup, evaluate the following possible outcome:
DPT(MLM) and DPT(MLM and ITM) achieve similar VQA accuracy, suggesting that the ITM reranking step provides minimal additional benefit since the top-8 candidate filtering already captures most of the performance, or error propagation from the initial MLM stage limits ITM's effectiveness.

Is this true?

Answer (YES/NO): NO